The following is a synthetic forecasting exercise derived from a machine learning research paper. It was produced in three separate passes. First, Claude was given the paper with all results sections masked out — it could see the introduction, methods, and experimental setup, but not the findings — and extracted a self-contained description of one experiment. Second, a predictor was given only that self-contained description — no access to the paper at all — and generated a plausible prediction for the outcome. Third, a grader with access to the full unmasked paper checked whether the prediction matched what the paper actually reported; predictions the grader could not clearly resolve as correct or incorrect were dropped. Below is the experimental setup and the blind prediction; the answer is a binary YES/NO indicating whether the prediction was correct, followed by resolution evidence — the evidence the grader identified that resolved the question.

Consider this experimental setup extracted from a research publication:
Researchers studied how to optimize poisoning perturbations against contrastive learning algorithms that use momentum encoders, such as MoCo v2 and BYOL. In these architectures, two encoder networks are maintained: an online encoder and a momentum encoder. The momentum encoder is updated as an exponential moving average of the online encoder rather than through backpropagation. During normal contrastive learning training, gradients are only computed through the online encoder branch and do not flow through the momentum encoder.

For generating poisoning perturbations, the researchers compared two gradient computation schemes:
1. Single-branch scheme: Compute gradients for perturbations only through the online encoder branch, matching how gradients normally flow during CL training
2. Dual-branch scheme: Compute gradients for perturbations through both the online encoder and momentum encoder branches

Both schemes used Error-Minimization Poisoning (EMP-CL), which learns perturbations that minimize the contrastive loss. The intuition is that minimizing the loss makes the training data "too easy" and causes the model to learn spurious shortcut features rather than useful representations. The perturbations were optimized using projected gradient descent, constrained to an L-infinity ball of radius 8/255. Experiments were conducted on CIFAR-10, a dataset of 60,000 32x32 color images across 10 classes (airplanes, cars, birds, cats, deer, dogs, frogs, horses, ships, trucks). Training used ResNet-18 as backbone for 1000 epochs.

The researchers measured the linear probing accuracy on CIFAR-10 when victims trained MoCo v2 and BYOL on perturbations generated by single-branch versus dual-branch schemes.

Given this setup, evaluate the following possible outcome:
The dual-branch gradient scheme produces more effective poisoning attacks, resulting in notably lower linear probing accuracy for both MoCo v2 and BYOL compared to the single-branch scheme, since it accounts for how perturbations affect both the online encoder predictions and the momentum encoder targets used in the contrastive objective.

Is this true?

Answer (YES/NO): YES